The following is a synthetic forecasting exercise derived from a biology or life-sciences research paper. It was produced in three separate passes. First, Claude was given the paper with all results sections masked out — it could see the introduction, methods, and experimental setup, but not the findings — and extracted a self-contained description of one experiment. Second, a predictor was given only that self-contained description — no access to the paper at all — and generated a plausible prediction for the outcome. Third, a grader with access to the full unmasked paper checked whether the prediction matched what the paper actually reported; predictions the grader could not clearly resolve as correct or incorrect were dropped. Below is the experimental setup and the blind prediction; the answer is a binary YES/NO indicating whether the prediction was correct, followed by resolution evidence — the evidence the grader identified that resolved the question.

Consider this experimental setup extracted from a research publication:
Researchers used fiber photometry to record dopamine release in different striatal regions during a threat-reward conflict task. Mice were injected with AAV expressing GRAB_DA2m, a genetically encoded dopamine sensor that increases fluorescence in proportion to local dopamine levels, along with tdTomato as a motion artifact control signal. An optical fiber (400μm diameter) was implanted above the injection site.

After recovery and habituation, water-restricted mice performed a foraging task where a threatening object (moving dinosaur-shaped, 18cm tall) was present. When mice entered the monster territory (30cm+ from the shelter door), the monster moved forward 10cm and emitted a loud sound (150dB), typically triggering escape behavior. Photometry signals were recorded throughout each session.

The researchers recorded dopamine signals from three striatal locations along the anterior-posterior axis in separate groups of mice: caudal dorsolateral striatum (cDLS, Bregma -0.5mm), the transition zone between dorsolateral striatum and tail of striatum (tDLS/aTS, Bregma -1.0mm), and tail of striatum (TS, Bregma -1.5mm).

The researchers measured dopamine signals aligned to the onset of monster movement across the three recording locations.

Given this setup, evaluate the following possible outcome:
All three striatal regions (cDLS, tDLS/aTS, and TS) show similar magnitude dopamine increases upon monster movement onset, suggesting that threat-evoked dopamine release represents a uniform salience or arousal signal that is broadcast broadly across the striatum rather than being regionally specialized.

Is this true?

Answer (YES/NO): NO